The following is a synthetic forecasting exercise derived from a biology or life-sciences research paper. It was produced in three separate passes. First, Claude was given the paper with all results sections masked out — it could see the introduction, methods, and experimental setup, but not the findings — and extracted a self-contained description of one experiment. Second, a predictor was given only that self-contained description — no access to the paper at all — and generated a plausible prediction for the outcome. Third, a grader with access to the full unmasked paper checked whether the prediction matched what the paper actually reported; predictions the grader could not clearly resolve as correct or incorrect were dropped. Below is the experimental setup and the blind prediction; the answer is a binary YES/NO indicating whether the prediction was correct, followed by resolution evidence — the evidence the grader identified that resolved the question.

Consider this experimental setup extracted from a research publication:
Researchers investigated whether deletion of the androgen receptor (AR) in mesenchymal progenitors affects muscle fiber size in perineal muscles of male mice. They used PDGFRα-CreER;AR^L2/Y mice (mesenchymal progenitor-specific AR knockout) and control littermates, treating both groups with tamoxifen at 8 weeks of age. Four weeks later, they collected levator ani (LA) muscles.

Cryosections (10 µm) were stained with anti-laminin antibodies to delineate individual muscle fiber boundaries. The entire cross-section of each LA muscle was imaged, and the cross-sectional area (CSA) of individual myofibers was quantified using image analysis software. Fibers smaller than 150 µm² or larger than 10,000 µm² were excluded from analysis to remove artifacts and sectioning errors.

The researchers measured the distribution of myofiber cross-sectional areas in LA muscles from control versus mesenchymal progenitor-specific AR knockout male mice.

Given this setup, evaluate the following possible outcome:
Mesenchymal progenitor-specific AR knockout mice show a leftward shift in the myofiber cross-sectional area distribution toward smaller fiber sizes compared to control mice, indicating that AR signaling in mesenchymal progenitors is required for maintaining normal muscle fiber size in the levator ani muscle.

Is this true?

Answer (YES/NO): YES